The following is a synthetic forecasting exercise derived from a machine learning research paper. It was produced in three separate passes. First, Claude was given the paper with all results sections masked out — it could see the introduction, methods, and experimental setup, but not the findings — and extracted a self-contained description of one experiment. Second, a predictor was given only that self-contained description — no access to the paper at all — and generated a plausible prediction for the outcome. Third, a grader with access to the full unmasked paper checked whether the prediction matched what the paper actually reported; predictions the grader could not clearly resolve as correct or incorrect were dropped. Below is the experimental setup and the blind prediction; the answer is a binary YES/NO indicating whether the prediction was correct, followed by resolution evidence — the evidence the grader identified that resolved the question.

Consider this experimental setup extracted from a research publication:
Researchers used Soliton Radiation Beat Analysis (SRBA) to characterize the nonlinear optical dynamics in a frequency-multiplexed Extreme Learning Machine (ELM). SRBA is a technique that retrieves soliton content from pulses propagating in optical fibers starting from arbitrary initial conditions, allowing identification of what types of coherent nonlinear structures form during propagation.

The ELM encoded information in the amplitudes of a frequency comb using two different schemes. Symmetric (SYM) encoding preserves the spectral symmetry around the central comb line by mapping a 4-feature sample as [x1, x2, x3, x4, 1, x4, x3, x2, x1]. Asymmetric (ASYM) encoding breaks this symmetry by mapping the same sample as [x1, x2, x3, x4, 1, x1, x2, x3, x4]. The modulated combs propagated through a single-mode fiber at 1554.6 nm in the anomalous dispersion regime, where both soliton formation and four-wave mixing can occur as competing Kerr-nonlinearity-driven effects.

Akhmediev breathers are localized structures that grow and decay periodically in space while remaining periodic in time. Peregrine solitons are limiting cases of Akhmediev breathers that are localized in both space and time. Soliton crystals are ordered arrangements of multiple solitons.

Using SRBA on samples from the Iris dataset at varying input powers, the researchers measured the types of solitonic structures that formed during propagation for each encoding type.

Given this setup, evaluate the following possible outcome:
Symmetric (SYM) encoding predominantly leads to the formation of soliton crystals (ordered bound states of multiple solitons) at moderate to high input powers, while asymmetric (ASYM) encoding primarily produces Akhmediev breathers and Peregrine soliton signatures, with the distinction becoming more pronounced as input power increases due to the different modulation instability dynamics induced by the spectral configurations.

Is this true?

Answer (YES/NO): NO